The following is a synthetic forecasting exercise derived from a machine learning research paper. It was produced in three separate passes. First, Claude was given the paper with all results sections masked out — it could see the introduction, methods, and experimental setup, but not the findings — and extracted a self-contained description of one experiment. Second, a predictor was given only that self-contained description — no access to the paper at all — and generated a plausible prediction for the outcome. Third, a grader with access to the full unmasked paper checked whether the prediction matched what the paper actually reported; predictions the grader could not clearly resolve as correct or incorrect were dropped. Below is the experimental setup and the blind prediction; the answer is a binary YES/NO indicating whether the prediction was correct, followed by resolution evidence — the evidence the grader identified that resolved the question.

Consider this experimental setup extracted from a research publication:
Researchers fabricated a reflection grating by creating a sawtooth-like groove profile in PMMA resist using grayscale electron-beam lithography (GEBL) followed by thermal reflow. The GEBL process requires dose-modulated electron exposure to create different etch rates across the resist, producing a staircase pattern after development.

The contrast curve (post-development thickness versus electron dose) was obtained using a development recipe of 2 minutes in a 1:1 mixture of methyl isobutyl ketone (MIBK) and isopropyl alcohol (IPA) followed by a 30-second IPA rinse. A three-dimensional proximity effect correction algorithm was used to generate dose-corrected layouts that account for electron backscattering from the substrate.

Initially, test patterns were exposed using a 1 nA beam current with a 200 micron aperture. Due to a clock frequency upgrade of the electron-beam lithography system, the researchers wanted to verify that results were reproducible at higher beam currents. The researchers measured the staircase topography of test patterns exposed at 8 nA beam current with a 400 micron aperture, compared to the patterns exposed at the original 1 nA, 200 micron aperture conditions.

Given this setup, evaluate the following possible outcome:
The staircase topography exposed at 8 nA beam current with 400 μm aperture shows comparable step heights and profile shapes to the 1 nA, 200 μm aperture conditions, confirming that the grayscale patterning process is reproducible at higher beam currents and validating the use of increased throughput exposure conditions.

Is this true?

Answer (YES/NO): YES